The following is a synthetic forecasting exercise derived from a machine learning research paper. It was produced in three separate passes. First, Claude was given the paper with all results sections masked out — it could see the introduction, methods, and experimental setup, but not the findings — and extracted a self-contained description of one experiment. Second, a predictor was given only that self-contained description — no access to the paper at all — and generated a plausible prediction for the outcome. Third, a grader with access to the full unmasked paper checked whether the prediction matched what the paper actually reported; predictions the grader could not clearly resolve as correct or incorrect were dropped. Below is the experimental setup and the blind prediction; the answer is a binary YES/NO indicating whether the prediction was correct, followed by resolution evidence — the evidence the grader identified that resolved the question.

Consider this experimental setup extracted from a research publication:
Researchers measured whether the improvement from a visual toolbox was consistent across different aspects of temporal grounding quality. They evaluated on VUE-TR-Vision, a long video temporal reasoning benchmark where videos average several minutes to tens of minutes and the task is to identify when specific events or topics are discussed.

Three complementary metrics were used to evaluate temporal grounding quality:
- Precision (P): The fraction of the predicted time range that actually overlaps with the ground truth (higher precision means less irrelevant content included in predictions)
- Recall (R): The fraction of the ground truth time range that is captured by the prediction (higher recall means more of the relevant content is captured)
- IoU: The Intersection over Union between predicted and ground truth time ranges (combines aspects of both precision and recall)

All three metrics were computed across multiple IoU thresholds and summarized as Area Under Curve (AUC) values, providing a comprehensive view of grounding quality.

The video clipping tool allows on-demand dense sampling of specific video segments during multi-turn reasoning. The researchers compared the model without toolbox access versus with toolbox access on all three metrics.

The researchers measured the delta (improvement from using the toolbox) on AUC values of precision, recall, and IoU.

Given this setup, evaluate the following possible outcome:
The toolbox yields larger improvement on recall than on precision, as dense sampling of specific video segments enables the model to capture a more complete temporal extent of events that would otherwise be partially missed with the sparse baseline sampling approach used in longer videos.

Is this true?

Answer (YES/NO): YES